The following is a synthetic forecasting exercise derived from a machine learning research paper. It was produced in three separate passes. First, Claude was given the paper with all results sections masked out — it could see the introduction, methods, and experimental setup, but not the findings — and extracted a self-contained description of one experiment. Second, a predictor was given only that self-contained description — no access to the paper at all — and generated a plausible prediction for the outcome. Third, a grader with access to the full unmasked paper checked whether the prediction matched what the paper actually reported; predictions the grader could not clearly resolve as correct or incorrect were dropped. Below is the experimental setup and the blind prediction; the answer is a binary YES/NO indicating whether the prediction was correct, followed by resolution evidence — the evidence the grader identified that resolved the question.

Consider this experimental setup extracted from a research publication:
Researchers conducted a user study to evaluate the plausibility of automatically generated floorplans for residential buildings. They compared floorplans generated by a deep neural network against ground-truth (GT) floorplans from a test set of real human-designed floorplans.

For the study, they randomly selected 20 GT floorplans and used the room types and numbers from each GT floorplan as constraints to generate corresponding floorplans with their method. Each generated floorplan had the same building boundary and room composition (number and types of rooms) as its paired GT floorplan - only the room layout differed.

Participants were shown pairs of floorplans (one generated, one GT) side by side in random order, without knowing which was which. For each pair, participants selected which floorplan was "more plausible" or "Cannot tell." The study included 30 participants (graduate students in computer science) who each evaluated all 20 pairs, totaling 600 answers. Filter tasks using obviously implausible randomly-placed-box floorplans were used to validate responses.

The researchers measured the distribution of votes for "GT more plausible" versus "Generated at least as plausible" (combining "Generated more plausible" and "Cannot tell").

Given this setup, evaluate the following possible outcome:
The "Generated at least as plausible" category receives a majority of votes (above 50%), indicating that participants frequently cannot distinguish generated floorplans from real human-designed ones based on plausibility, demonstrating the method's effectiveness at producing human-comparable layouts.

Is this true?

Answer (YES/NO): NO